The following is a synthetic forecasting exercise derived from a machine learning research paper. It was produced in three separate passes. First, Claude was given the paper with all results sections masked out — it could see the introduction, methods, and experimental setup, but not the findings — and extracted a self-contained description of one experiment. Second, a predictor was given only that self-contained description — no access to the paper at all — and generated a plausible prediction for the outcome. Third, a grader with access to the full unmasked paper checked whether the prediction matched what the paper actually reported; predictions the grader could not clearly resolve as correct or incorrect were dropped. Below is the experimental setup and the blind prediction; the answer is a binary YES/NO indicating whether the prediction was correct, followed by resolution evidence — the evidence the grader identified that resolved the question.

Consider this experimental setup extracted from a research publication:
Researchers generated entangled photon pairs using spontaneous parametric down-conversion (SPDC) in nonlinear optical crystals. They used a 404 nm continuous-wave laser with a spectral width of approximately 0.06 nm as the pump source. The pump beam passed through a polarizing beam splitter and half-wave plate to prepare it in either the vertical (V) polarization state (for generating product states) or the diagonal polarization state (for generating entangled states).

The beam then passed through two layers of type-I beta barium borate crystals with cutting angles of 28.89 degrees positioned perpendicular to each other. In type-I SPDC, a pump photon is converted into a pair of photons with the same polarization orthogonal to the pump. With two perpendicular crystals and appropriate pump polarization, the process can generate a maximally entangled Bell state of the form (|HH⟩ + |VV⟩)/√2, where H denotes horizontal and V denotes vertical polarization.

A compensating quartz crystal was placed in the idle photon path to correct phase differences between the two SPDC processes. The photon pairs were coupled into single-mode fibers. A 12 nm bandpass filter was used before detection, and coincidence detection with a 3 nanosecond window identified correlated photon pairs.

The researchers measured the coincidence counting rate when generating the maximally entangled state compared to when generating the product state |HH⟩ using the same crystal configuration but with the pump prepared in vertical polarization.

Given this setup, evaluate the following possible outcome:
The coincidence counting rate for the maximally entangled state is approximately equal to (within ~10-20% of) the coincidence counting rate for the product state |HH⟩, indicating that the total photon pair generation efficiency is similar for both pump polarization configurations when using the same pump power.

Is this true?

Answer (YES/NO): NO